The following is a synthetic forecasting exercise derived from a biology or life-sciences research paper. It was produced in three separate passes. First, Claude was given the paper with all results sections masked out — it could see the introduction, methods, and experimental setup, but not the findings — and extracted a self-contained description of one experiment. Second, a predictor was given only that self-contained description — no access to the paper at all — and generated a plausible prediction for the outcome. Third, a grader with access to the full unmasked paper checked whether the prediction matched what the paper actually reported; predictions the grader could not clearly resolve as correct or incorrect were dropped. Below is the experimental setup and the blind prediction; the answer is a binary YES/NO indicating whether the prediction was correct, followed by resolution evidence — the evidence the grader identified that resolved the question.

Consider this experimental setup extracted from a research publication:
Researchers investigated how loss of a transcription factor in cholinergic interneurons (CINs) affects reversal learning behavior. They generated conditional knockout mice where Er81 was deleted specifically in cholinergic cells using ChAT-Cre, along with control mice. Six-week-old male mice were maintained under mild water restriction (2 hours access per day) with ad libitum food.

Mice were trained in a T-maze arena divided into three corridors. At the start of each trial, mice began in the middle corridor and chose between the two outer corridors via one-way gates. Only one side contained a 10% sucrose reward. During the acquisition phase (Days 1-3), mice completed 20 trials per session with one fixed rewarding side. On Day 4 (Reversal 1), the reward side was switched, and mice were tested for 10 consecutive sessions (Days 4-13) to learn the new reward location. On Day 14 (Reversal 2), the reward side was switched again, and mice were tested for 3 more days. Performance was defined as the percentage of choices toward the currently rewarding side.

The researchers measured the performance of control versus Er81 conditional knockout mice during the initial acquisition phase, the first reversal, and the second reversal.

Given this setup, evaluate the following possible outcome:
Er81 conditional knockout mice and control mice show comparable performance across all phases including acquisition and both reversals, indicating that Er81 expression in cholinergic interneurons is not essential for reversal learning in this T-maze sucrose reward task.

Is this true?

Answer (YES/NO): NO